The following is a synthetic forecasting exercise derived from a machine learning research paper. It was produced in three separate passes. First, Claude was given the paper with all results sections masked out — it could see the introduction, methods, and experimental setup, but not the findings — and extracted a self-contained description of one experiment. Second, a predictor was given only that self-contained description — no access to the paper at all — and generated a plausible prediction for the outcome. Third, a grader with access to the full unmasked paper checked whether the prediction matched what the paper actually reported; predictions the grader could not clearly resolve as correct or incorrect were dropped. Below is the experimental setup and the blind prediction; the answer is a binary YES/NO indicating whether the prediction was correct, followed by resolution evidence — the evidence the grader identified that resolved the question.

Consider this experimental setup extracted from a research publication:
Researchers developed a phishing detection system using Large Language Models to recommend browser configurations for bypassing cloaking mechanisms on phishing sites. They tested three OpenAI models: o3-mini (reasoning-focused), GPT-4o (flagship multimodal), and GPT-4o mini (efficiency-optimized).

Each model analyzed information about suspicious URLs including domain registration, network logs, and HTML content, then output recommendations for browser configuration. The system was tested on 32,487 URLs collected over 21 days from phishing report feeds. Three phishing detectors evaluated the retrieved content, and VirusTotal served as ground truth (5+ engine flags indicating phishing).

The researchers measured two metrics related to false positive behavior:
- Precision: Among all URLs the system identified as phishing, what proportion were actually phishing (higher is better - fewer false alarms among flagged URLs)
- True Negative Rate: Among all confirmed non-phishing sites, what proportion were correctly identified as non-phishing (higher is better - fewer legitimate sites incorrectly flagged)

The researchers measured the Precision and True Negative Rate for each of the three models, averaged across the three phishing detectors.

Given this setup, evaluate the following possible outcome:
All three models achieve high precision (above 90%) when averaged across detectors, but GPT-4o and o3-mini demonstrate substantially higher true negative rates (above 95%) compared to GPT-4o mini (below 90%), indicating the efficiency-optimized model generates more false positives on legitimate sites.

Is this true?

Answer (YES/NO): NO